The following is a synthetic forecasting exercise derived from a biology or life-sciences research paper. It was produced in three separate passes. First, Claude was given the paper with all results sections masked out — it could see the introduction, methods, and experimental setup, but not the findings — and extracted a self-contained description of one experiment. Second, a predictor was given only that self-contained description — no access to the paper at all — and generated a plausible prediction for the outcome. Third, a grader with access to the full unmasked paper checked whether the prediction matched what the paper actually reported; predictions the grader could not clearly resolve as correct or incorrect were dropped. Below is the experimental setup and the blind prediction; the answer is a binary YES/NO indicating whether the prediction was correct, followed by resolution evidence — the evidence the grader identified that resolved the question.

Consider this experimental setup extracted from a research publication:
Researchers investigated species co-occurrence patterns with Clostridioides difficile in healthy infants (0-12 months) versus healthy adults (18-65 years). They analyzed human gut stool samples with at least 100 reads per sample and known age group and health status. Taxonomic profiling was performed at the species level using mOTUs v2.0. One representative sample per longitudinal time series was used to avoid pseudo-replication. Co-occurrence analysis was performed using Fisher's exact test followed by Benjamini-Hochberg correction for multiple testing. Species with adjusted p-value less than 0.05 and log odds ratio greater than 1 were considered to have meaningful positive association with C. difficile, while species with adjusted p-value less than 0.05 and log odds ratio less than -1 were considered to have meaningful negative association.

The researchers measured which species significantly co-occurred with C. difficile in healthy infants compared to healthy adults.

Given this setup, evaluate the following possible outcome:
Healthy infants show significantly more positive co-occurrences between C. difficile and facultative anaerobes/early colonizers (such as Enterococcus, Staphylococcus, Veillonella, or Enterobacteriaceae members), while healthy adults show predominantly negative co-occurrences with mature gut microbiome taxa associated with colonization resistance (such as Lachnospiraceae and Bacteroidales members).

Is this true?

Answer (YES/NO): NO